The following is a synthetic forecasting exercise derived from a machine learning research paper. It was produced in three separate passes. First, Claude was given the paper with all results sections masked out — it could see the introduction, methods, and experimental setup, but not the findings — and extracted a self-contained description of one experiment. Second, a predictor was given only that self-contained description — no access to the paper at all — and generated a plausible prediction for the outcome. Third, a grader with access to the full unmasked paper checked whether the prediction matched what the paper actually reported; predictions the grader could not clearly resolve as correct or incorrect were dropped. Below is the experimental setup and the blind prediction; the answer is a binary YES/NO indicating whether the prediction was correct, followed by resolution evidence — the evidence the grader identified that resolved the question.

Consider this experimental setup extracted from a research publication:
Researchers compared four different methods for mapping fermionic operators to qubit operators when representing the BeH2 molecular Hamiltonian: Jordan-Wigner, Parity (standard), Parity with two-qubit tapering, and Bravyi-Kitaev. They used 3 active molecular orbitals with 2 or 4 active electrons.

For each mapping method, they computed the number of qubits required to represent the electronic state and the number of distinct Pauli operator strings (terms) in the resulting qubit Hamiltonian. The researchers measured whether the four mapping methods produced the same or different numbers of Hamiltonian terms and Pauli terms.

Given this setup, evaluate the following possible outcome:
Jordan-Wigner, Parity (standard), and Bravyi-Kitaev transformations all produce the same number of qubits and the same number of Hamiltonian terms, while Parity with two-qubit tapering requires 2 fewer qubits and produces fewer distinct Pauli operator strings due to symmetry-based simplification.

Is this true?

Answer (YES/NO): YES